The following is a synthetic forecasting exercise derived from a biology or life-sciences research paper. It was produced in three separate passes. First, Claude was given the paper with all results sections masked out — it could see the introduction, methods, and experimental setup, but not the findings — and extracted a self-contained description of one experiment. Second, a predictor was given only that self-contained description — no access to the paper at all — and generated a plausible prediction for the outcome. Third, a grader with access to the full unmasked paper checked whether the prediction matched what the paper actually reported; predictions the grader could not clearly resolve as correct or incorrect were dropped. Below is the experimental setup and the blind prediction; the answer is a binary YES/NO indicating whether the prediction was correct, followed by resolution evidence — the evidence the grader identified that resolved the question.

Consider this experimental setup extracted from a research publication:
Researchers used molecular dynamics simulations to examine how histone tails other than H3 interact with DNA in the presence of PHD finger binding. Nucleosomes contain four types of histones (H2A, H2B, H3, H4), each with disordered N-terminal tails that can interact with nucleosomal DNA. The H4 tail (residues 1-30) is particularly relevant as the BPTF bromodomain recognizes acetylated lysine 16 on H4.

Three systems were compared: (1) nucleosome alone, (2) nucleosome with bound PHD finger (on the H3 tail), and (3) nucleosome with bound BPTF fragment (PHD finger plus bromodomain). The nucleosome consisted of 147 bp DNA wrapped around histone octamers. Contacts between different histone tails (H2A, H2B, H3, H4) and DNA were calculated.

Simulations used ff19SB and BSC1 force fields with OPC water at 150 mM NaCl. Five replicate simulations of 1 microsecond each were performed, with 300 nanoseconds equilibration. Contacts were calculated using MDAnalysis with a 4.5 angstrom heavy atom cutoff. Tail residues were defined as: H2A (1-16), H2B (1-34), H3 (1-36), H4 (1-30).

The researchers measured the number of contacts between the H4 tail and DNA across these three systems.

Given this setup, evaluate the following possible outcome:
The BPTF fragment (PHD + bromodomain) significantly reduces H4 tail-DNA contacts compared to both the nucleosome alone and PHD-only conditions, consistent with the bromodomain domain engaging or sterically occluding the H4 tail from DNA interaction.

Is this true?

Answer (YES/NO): NO